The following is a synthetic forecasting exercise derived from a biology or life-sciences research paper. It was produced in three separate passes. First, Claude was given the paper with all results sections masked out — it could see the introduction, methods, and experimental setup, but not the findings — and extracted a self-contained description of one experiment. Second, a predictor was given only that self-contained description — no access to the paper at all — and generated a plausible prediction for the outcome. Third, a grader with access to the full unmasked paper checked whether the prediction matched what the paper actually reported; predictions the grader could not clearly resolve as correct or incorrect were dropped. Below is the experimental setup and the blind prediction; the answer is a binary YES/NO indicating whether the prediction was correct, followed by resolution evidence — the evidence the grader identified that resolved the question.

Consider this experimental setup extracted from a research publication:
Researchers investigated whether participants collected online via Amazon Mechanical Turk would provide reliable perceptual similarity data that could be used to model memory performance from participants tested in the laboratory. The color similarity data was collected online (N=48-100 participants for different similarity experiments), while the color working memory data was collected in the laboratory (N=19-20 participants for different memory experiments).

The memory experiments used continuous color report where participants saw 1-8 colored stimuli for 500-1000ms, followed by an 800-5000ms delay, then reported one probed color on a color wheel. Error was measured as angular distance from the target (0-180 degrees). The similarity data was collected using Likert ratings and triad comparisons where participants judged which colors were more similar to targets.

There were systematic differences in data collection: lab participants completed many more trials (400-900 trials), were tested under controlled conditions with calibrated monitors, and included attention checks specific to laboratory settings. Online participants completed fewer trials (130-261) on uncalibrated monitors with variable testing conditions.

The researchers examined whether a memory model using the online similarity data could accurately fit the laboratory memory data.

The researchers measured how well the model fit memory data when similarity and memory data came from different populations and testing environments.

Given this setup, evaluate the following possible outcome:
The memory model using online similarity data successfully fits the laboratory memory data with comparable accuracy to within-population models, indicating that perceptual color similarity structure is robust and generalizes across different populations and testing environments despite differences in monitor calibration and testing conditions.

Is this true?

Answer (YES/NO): YES